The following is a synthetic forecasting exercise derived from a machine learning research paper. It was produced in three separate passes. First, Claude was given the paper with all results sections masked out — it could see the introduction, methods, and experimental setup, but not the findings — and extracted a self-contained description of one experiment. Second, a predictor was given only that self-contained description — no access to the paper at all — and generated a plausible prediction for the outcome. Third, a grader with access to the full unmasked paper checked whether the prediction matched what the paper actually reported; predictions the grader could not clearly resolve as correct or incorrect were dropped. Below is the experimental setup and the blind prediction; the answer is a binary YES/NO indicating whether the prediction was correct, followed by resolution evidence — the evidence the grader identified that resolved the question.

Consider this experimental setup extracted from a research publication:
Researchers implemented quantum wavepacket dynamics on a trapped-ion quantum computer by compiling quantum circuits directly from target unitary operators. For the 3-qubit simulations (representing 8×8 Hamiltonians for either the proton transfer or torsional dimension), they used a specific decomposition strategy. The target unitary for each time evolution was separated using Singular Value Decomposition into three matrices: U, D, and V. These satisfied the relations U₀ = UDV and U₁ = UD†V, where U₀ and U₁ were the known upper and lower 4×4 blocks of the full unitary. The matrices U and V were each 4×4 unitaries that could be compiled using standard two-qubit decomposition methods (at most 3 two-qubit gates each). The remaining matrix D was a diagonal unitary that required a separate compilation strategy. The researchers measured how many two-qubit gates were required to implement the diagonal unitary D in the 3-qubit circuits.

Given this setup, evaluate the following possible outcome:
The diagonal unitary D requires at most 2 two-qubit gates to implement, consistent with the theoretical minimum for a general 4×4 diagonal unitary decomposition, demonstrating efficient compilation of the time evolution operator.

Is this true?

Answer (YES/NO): NO